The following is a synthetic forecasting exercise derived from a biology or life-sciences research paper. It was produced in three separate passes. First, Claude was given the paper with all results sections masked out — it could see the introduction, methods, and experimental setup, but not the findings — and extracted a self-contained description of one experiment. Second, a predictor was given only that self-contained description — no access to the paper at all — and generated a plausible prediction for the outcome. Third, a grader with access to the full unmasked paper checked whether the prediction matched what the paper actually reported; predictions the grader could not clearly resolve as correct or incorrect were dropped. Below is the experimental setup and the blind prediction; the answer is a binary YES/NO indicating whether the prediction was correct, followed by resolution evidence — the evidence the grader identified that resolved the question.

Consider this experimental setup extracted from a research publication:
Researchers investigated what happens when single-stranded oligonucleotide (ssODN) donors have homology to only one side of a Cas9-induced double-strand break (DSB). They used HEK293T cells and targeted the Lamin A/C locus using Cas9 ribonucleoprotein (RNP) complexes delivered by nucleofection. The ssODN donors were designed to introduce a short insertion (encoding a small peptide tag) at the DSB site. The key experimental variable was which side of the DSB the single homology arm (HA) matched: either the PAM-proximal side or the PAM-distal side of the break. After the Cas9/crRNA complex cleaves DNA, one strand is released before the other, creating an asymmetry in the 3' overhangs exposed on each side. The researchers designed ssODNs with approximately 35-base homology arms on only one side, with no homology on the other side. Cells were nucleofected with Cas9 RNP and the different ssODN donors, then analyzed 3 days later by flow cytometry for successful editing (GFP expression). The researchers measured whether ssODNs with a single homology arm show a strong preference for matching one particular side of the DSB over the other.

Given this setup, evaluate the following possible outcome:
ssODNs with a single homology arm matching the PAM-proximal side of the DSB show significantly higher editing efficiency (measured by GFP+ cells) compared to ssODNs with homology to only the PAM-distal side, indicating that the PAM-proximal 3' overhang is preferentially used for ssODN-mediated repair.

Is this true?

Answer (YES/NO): NO